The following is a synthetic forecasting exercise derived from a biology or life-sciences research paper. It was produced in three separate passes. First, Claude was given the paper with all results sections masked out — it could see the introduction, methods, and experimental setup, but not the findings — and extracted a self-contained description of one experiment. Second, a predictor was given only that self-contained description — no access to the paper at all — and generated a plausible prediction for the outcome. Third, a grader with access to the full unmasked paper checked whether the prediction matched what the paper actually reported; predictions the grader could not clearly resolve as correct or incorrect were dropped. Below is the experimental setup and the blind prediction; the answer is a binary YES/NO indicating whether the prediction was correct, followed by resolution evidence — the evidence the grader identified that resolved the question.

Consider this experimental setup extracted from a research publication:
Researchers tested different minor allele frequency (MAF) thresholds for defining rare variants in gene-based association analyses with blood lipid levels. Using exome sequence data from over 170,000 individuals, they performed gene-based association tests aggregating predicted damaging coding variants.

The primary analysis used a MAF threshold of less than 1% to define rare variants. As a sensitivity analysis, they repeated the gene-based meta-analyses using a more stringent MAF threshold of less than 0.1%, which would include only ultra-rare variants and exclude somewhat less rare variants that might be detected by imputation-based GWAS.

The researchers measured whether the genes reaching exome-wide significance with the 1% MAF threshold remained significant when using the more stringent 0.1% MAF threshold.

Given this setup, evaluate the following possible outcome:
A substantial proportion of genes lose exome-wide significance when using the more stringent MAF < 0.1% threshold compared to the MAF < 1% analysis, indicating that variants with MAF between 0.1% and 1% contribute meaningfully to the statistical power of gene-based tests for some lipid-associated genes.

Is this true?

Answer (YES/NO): NO